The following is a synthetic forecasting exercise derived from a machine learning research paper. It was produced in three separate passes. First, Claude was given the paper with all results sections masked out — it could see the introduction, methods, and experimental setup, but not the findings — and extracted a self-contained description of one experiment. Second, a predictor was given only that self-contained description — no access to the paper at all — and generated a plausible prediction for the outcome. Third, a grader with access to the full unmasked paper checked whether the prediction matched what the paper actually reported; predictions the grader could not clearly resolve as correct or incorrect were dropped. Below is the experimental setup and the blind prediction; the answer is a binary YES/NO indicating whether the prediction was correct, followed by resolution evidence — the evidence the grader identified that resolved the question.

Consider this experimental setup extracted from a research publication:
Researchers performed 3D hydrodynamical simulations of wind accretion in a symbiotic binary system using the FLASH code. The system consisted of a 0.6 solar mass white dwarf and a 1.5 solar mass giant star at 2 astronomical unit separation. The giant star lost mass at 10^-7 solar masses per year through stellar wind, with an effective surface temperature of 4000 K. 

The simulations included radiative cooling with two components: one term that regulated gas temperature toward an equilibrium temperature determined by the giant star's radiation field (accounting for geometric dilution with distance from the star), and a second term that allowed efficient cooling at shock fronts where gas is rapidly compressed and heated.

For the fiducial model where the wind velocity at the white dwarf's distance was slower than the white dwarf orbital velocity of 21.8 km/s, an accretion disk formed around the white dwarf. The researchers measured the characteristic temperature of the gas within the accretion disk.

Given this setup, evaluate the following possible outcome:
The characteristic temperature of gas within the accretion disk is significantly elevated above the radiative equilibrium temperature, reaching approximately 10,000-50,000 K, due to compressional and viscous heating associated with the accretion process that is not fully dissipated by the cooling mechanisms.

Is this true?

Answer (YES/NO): NO